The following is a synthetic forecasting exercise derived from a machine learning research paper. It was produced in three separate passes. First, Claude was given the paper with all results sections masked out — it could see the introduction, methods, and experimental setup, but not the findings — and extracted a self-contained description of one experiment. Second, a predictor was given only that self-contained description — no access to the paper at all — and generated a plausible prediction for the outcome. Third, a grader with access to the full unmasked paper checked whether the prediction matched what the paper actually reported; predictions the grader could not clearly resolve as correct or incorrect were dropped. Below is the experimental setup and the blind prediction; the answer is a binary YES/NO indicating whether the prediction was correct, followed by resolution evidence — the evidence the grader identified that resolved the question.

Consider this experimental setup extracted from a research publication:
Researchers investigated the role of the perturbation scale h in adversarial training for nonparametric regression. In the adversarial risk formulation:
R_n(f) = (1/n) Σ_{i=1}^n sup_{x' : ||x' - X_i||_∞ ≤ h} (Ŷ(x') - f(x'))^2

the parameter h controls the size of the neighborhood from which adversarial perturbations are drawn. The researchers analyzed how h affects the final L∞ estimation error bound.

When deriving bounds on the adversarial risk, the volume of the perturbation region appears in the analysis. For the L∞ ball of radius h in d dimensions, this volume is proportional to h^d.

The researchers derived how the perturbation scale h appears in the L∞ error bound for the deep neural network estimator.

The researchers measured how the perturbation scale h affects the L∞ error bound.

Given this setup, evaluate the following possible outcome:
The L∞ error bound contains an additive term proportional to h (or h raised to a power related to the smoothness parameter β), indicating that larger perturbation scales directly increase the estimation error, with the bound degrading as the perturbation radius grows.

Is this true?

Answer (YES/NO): NO